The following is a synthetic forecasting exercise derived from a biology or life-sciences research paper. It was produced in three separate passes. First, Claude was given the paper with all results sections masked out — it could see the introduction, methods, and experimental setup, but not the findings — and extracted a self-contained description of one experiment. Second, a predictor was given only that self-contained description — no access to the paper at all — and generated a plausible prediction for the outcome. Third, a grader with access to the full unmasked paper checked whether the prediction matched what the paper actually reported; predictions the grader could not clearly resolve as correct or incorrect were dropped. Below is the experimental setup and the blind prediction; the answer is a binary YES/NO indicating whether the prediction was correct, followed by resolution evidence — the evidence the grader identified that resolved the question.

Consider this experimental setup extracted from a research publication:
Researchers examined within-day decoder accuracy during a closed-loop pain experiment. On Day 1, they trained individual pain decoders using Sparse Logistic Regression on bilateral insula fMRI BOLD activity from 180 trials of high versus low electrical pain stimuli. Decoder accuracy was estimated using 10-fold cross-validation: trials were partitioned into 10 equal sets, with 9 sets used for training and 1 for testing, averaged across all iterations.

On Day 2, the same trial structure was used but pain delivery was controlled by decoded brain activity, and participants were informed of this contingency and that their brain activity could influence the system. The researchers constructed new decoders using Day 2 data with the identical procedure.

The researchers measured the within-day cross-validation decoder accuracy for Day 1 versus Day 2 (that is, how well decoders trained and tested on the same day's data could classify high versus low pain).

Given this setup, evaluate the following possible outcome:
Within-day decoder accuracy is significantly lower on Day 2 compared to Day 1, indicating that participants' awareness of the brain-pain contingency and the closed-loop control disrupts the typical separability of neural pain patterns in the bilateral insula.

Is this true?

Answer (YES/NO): YES